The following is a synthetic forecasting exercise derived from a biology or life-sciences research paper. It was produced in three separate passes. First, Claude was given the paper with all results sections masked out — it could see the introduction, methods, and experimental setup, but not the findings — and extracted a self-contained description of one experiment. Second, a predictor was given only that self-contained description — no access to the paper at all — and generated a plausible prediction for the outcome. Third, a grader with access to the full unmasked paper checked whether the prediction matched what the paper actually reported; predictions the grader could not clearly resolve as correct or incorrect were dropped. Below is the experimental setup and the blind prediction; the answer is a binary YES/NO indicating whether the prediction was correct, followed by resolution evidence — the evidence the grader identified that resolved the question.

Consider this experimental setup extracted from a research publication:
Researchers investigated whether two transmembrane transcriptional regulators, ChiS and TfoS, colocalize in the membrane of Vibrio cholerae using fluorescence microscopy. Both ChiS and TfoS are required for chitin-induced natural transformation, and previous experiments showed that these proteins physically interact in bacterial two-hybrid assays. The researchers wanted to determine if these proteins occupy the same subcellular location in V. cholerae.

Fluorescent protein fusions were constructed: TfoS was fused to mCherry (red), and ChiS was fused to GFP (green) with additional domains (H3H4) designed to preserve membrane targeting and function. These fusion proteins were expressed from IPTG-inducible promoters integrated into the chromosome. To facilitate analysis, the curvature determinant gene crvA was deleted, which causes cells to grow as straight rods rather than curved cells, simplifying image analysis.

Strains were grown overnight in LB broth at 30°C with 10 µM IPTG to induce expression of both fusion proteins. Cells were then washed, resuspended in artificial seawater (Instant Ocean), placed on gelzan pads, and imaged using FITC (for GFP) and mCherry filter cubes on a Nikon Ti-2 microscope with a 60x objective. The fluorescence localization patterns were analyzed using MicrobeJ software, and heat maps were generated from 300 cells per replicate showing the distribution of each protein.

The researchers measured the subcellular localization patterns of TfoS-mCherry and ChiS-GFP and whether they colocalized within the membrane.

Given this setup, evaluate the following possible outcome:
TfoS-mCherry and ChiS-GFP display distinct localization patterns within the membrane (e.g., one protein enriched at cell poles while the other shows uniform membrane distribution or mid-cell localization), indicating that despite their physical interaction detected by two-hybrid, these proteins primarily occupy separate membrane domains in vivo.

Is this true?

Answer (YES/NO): NO